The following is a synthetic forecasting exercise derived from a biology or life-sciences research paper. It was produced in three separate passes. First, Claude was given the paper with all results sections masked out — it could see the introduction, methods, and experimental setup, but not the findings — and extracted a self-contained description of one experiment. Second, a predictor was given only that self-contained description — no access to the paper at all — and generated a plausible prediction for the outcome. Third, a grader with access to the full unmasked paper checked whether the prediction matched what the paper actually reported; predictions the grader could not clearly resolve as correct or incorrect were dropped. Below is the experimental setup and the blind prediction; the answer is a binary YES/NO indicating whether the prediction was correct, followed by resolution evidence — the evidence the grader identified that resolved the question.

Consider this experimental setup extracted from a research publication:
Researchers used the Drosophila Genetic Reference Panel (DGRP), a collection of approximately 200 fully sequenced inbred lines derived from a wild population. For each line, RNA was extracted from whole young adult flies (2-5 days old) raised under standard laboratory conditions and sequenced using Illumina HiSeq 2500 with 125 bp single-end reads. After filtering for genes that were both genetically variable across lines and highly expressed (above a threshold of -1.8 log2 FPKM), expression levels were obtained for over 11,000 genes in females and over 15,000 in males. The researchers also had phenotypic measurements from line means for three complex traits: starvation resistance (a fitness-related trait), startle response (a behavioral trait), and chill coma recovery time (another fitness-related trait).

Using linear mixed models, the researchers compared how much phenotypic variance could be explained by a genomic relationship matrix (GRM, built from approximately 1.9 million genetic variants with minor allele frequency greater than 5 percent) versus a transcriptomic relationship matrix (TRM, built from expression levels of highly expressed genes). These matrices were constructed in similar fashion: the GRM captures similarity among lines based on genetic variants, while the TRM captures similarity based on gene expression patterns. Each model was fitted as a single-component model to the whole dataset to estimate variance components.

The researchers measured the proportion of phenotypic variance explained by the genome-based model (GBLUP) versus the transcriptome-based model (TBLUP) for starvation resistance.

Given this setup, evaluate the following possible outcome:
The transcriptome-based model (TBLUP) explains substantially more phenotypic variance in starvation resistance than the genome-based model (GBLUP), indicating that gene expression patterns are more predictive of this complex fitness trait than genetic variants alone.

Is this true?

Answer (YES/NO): NO